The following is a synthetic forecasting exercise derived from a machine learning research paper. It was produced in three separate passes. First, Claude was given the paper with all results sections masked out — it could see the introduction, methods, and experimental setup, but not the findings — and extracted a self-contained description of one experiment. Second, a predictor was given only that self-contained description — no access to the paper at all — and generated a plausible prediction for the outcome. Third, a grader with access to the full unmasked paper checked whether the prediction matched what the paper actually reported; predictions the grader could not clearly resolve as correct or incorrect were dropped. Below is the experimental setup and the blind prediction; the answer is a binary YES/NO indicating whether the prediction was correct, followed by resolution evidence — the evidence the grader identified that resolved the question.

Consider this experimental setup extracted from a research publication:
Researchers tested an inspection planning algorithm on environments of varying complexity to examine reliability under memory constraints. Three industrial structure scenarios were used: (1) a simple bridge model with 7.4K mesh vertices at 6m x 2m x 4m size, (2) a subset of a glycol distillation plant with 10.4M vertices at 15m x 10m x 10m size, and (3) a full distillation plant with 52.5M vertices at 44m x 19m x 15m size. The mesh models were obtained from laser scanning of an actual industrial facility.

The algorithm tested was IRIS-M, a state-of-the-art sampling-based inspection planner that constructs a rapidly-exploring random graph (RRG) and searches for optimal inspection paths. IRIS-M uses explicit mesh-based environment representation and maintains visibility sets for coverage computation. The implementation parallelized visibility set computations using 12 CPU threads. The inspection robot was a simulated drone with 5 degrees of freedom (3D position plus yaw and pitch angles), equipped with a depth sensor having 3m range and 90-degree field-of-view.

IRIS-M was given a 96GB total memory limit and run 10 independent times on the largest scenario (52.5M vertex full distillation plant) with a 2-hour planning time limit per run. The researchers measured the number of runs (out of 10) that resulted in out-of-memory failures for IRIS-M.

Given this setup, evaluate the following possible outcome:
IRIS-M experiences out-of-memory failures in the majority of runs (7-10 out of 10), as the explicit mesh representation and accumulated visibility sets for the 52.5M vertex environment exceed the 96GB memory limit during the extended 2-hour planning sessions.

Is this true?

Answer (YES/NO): YES